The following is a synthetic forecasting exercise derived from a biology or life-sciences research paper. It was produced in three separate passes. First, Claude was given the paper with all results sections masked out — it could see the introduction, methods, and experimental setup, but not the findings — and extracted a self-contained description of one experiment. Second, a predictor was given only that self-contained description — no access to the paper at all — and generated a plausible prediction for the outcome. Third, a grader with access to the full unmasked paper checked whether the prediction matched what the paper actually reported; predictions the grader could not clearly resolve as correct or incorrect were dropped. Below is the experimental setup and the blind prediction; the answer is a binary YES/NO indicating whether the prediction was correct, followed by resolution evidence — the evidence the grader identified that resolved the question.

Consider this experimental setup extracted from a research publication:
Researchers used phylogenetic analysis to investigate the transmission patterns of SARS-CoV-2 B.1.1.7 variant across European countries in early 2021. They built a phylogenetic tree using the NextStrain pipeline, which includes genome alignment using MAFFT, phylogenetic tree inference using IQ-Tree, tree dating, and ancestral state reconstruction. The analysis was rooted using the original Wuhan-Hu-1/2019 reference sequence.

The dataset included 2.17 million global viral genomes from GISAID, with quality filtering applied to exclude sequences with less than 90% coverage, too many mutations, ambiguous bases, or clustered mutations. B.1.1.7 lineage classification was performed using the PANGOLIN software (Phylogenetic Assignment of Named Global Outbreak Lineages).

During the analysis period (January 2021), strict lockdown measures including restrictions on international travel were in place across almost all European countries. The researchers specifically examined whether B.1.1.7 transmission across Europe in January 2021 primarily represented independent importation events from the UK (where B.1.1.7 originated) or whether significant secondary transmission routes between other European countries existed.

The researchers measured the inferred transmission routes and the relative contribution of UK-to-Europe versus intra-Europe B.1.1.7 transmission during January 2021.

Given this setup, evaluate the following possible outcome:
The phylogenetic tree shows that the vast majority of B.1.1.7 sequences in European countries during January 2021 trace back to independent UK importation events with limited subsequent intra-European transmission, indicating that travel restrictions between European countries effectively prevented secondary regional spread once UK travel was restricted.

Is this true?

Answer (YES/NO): NO